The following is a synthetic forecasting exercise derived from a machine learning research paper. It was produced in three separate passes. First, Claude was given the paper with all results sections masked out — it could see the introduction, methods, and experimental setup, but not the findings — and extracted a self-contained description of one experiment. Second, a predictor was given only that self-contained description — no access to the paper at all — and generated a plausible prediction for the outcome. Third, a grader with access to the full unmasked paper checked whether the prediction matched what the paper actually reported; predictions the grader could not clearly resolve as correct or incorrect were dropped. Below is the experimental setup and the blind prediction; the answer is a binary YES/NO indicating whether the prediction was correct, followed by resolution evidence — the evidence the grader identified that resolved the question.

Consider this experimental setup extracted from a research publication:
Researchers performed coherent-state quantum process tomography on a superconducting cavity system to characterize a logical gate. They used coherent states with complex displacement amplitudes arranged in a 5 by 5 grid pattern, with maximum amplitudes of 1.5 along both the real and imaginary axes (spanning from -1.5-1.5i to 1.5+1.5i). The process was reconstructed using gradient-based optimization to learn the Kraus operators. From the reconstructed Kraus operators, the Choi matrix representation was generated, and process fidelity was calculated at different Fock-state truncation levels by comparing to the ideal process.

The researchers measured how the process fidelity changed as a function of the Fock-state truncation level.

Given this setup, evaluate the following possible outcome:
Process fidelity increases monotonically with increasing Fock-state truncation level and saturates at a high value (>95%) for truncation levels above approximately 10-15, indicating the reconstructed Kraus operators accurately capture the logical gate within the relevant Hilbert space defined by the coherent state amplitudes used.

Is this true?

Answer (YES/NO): NO